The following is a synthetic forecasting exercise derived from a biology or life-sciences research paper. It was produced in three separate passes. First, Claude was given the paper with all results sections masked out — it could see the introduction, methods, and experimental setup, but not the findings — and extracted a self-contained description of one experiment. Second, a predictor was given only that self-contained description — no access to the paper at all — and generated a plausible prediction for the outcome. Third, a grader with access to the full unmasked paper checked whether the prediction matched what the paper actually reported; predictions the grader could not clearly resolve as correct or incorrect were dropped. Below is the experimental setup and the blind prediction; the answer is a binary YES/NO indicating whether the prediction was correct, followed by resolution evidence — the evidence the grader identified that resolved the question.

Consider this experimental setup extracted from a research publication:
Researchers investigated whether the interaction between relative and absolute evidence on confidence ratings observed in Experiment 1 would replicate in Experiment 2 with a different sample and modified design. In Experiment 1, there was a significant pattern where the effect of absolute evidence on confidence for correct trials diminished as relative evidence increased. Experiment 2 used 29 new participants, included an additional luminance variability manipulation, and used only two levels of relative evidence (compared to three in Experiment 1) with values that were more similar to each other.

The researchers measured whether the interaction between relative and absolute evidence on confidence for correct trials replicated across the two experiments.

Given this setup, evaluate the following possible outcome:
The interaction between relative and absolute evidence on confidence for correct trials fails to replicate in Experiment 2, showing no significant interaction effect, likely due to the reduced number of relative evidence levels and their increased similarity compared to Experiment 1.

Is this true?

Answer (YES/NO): NO